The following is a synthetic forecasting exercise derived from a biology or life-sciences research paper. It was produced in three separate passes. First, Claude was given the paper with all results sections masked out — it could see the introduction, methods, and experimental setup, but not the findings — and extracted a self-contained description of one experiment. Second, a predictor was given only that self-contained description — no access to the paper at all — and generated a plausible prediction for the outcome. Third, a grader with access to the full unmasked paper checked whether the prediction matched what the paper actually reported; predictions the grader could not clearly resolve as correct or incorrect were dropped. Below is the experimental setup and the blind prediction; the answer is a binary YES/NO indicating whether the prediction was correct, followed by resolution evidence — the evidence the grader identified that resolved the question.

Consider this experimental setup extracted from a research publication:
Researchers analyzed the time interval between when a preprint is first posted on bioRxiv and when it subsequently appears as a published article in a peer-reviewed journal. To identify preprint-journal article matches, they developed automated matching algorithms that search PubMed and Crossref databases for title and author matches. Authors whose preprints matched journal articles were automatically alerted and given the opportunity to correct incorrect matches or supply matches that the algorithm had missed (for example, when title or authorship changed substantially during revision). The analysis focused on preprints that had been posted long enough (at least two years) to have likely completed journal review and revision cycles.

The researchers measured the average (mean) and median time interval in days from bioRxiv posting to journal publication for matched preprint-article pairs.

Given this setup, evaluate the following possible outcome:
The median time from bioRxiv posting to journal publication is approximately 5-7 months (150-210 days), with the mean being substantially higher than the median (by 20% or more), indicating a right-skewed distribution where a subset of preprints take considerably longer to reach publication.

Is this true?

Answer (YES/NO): NO